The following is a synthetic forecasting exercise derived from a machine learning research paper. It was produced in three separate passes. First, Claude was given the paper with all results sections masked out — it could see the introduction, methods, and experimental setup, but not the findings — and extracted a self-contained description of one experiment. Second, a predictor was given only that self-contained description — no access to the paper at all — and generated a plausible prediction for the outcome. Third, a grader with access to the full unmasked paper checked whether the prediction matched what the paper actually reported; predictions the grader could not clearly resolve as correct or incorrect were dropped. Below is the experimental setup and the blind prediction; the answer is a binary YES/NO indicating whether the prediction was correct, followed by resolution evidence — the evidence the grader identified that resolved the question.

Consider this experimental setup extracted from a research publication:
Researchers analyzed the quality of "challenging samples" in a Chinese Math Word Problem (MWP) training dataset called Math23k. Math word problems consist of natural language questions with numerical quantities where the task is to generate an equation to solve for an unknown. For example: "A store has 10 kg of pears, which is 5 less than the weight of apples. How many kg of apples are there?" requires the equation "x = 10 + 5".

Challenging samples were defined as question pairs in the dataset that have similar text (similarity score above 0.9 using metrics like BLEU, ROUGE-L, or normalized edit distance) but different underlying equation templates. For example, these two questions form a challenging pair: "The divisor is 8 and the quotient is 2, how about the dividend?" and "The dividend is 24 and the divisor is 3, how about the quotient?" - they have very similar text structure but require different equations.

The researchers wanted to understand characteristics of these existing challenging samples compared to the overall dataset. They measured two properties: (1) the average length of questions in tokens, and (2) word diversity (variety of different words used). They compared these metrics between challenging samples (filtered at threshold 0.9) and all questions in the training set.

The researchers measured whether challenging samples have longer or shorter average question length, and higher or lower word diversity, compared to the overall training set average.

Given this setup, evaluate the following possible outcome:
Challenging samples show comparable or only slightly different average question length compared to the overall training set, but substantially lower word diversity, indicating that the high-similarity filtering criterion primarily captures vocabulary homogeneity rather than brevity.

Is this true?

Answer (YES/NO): NO